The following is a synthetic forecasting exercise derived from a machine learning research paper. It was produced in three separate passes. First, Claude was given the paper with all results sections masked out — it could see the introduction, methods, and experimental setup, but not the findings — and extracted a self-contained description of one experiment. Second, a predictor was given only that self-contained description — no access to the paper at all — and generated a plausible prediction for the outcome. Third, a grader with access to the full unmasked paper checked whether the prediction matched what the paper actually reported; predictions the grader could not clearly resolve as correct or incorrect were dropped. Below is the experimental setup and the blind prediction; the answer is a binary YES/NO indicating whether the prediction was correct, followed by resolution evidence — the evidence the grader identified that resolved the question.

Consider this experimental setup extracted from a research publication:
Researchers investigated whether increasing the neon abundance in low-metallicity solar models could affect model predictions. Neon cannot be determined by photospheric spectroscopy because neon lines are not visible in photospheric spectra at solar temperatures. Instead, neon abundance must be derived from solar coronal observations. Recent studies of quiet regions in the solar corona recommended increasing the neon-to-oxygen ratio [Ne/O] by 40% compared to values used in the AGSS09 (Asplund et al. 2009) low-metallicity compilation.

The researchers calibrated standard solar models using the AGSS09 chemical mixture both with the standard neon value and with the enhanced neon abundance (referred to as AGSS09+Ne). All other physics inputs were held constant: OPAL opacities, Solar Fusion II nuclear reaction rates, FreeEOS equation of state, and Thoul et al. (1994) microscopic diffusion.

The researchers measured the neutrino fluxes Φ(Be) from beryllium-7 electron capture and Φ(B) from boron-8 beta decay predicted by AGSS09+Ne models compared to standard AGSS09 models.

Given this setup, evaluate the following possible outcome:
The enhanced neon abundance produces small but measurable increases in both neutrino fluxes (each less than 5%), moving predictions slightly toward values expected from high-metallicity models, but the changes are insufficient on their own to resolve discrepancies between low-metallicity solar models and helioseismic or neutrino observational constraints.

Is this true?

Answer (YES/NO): YES